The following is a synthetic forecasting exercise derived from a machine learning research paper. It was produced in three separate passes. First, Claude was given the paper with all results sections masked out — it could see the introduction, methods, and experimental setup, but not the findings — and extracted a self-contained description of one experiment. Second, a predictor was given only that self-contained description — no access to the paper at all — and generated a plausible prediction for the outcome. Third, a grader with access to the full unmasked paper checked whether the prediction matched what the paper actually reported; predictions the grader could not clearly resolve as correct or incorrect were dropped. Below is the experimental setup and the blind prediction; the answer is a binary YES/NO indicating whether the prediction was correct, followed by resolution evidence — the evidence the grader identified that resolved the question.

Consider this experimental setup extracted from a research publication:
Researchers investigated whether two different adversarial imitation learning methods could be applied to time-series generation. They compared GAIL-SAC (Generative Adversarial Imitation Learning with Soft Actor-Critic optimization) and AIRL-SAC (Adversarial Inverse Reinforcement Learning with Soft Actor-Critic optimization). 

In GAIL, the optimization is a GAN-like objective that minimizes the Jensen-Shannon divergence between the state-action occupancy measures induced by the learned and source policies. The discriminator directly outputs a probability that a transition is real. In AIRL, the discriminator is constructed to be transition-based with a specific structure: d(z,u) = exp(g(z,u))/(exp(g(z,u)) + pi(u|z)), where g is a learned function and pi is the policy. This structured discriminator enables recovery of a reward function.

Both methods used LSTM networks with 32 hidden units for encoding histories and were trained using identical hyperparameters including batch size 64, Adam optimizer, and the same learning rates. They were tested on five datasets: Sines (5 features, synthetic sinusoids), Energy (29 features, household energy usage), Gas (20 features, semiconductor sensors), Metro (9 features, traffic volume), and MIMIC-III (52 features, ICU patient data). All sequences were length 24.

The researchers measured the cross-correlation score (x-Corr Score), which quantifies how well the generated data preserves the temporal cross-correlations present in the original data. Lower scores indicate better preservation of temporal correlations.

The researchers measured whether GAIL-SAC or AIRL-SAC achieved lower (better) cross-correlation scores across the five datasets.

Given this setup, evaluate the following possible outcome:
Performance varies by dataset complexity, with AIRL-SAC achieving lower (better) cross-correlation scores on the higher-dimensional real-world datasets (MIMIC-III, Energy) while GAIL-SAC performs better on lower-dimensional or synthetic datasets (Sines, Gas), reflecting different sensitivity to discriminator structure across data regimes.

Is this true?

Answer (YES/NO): NO